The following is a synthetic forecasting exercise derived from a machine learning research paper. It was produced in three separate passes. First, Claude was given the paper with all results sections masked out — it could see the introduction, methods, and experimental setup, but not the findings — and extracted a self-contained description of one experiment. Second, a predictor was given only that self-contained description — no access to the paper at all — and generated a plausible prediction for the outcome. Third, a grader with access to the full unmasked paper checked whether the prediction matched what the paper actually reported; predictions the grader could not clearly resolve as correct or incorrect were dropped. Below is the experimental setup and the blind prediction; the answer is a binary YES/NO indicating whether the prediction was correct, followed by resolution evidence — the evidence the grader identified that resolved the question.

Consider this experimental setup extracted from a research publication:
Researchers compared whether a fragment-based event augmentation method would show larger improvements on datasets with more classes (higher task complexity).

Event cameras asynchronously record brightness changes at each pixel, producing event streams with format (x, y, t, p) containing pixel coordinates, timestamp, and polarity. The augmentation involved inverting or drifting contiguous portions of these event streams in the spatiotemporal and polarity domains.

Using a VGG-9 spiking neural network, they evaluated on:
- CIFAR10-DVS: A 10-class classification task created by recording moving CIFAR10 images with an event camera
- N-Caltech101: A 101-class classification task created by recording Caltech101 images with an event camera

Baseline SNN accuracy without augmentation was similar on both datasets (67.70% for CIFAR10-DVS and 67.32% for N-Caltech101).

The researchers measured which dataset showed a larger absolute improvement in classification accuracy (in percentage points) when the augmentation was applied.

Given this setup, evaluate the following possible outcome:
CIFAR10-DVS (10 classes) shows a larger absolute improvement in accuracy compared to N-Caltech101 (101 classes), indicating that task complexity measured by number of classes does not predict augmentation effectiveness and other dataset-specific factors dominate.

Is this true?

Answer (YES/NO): YES